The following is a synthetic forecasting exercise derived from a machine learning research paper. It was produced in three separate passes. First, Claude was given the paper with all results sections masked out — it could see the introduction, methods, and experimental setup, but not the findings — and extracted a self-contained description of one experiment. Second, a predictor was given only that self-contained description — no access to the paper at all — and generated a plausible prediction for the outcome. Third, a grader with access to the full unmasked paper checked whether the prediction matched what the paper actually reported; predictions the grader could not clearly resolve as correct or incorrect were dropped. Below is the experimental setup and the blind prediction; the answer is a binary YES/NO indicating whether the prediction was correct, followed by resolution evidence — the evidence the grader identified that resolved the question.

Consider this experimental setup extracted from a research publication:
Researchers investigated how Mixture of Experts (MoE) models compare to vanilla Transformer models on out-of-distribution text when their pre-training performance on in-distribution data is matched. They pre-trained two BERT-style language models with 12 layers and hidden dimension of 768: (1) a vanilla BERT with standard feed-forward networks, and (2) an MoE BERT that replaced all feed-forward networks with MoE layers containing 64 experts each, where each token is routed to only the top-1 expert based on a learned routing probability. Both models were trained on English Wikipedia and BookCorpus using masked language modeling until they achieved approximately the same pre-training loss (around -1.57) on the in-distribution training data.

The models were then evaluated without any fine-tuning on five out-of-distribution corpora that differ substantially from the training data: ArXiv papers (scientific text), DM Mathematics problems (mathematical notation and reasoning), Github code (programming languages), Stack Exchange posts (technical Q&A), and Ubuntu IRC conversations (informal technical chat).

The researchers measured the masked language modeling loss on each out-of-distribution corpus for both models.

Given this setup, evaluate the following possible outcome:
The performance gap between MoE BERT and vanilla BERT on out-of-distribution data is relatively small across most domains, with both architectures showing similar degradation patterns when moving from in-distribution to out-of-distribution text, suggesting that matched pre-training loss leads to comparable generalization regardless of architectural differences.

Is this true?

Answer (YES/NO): NO